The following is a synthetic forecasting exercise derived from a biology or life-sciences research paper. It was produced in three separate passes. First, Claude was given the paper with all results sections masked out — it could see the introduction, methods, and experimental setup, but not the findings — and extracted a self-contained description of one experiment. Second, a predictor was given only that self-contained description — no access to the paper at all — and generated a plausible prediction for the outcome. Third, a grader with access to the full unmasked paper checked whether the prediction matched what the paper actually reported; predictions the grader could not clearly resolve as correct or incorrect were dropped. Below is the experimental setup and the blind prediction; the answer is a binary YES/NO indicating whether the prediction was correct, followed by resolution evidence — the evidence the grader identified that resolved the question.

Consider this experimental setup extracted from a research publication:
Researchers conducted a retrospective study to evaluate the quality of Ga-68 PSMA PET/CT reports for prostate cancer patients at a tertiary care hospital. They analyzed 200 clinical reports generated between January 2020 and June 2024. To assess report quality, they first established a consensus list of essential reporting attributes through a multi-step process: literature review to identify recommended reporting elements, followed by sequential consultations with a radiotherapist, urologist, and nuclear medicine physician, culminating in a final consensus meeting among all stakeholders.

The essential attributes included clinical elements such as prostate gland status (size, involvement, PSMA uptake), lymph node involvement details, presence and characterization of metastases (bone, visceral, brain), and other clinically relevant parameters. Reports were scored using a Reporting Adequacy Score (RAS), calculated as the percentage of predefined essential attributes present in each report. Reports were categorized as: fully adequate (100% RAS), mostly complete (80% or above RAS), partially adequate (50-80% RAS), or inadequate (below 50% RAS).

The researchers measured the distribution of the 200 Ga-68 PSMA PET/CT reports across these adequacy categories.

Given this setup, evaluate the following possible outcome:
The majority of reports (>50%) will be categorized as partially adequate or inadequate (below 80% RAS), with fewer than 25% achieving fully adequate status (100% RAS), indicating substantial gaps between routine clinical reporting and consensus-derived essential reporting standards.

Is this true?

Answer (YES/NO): YES